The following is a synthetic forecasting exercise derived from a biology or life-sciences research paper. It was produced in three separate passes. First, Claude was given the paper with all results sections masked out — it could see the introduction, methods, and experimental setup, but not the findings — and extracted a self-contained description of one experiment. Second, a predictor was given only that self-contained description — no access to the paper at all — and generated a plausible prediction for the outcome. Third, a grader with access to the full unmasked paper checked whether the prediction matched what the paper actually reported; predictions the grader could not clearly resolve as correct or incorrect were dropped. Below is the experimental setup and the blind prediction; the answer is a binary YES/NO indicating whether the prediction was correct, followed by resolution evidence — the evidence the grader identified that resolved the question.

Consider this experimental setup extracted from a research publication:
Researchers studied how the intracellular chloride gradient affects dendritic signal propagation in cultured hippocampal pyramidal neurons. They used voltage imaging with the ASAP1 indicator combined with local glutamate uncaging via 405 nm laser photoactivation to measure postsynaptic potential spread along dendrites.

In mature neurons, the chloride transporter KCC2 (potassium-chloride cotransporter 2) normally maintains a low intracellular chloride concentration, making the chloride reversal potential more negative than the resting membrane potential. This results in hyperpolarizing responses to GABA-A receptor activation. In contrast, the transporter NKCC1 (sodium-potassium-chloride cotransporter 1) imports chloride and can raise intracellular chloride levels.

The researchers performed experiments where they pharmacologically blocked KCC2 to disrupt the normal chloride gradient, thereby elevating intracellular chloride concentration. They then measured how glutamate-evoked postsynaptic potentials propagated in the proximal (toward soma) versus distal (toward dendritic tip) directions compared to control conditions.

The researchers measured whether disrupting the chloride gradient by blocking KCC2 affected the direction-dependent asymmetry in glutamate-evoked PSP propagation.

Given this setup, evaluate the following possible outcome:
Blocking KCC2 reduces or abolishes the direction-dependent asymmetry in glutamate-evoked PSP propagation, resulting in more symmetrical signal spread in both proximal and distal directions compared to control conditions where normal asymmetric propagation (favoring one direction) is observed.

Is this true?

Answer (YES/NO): YES